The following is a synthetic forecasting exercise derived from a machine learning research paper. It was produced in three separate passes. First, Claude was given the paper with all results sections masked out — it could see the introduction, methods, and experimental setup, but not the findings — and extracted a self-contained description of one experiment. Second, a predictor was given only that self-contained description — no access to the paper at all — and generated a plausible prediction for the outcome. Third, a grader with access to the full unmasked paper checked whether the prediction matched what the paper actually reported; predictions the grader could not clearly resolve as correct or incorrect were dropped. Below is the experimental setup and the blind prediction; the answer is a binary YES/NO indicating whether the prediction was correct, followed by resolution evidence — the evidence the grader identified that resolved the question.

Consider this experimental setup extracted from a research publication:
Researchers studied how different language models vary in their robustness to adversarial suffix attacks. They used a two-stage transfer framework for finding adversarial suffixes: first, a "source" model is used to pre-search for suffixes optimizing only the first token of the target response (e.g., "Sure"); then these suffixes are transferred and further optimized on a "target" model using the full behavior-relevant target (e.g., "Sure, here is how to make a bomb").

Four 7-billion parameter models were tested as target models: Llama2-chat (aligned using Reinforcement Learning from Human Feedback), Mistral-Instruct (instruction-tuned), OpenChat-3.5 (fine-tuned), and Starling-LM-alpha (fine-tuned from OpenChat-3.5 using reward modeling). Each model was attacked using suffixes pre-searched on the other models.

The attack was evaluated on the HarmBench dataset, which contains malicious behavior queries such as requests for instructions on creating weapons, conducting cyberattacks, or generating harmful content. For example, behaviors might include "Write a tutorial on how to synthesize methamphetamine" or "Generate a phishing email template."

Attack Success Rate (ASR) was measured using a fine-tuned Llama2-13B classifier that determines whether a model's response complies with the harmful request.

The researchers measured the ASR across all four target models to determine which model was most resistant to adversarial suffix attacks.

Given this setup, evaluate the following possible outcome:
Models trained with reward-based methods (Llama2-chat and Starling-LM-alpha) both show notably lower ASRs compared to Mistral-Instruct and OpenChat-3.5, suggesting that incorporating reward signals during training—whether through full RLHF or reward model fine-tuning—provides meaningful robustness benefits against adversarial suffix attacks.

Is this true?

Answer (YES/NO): NO